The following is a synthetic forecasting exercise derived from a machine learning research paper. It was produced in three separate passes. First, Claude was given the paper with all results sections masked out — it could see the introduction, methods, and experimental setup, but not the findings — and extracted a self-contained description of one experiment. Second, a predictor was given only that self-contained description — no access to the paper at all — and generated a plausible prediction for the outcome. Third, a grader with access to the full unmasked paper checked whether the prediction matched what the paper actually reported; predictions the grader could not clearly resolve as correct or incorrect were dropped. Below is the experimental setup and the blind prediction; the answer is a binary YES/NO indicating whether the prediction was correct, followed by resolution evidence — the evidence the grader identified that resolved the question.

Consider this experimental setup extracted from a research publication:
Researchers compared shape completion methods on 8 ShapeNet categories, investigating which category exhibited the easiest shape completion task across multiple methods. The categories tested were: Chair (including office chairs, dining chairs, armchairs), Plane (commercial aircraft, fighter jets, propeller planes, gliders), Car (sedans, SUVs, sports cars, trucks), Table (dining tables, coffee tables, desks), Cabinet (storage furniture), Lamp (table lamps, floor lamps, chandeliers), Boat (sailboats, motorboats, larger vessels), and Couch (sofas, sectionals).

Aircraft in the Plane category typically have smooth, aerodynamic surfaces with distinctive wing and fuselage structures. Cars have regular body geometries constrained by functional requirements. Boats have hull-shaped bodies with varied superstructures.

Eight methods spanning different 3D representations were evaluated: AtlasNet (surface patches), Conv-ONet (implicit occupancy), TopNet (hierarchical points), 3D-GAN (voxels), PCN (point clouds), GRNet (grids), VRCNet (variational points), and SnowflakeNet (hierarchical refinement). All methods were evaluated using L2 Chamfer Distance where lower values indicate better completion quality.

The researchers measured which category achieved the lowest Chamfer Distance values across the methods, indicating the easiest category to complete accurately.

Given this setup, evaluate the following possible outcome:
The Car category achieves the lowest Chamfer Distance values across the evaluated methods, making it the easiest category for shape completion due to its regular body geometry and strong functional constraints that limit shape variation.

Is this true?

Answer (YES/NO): NO